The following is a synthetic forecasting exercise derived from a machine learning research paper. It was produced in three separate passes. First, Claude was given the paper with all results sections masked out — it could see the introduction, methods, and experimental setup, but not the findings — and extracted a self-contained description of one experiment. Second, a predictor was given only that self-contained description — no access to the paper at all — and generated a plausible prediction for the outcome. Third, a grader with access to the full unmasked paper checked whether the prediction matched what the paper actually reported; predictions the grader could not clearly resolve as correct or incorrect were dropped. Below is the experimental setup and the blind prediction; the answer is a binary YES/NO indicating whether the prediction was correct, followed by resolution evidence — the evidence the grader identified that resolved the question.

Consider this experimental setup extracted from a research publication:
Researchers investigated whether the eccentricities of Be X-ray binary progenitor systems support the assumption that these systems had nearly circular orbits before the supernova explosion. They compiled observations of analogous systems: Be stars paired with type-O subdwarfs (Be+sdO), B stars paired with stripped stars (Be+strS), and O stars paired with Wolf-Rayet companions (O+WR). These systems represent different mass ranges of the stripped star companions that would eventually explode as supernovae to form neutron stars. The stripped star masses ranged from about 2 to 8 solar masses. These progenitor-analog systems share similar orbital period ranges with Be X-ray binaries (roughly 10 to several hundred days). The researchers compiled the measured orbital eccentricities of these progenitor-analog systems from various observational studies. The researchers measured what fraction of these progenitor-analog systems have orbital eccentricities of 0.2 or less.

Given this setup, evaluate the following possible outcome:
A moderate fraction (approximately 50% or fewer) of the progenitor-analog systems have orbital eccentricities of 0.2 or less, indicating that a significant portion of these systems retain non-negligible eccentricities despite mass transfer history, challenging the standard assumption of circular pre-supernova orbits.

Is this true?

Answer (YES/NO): NO